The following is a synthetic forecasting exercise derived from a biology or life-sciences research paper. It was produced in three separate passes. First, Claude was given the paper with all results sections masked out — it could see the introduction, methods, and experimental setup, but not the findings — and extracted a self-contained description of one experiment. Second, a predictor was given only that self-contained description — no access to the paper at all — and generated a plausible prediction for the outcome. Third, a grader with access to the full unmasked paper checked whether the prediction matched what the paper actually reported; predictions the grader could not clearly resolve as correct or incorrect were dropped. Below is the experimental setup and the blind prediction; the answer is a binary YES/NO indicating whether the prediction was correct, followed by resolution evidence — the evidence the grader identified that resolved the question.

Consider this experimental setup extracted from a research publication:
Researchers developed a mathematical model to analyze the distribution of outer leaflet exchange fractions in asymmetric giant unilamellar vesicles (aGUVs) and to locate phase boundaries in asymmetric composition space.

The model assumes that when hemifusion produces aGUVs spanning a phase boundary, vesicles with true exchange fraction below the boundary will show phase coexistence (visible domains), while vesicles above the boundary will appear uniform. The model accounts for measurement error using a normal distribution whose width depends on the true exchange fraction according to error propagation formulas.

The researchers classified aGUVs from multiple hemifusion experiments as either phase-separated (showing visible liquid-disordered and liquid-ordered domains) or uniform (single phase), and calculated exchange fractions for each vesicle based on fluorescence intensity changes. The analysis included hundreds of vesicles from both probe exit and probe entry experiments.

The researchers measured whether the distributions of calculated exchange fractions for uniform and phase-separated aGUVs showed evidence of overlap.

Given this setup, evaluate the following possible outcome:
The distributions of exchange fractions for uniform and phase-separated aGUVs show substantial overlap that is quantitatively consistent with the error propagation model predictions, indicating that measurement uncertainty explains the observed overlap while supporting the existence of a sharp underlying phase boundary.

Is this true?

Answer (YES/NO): YES